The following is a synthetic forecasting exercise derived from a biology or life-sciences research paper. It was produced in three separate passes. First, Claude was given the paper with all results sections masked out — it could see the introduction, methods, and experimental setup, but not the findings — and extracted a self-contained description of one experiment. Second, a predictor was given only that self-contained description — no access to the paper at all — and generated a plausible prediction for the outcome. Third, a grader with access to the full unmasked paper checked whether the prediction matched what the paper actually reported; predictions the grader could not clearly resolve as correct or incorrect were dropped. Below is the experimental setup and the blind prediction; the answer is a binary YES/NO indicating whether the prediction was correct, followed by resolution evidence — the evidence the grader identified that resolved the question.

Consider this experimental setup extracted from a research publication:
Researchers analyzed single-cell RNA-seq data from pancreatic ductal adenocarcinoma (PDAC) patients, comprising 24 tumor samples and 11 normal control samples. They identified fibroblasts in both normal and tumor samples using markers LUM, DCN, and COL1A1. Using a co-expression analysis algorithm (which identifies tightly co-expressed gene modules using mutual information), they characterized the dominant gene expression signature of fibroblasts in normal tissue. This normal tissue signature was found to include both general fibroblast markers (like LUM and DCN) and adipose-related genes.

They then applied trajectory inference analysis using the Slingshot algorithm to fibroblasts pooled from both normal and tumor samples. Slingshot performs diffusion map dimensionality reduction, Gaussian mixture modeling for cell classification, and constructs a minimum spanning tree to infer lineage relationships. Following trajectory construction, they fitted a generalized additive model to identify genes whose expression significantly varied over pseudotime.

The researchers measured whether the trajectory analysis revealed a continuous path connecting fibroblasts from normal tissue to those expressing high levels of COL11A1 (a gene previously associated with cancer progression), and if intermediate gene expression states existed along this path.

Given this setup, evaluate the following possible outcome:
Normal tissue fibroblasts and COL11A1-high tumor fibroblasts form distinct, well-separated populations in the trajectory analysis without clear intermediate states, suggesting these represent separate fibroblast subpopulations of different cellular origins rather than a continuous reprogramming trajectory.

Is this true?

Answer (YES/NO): NO